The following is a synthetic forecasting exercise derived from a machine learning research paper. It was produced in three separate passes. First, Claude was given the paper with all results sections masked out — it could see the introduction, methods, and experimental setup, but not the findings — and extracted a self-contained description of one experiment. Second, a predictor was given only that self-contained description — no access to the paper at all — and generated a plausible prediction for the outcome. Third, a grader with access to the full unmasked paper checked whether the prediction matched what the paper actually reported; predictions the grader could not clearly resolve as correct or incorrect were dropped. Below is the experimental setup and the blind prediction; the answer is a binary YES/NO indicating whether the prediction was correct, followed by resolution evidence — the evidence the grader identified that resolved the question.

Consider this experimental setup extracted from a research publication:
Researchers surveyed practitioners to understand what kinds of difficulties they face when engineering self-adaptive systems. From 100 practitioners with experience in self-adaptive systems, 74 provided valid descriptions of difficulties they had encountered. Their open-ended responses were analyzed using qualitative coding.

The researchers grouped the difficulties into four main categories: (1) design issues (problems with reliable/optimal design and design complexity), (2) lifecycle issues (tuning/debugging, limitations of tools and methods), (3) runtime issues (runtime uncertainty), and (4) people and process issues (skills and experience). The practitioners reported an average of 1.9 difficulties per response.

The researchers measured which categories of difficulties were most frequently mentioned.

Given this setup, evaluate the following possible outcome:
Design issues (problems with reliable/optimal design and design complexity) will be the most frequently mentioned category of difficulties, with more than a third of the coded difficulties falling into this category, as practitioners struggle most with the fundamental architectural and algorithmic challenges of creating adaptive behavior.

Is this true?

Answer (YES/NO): NO